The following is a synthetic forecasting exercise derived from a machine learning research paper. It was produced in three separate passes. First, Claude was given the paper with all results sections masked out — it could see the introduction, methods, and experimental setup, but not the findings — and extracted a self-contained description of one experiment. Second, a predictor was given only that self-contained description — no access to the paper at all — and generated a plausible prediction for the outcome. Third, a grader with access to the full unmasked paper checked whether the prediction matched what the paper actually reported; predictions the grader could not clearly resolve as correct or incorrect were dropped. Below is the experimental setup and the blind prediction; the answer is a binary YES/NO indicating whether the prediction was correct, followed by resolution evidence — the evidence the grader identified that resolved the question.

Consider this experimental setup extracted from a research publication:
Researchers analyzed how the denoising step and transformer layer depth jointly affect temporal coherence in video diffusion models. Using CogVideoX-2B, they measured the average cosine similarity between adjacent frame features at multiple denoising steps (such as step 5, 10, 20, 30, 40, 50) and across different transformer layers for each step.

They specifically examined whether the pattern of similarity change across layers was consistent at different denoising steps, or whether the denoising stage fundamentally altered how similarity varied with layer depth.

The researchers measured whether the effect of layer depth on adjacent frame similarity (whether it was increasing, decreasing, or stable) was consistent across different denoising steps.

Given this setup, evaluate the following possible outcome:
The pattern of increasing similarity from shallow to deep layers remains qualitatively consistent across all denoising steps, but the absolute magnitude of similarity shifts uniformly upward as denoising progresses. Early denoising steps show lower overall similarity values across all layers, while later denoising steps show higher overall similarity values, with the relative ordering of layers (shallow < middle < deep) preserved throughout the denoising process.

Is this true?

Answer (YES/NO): NO